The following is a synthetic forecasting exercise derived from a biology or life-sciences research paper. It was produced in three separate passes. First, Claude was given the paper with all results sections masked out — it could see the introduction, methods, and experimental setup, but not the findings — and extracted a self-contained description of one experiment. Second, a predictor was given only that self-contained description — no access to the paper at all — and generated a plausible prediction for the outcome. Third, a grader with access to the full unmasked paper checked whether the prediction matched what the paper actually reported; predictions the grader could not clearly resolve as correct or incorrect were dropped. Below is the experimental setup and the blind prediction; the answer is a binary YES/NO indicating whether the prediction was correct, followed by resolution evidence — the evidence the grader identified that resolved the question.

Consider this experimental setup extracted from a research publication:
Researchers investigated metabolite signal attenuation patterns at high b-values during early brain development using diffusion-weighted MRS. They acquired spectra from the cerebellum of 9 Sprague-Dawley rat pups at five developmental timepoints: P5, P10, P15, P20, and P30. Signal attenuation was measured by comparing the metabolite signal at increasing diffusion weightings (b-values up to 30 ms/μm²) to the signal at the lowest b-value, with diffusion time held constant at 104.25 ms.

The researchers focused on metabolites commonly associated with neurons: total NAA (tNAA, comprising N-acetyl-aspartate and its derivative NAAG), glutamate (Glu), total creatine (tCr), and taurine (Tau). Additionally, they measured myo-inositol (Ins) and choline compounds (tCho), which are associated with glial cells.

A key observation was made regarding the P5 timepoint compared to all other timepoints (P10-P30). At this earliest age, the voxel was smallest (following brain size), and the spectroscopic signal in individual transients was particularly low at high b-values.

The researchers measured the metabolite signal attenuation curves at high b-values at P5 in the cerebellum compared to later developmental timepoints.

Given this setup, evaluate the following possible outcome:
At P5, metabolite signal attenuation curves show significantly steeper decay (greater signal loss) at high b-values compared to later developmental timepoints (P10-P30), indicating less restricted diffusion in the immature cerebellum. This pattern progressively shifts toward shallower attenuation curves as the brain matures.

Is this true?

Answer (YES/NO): NO